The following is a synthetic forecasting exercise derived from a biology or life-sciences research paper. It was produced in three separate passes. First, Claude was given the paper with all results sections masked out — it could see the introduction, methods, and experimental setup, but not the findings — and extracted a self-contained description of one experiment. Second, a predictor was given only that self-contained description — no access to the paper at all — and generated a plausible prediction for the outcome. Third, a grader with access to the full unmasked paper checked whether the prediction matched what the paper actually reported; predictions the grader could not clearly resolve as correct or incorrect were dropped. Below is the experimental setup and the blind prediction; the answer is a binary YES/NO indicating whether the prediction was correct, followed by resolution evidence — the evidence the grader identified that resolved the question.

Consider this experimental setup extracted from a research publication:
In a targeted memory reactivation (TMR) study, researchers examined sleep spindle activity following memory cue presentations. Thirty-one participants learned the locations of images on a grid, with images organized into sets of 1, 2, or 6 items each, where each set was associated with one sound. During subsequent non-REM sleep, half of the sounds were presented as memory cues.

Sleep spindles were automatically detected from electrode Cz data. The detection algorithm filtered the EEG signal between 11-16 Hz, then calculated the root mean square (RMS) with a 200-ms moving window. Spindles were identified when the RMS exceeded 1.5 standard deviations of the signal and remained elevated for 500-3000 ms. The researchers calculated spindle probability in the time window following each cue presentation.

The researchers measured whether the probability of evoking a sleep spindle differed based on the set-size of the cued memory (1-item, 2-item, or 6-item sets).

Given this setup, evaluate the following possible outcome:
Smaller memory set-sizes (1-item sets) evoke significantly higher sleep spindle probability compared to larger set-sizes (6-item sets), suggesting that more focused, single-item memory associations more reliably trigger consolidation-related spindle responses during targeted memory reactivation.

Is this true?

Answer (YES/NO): NO